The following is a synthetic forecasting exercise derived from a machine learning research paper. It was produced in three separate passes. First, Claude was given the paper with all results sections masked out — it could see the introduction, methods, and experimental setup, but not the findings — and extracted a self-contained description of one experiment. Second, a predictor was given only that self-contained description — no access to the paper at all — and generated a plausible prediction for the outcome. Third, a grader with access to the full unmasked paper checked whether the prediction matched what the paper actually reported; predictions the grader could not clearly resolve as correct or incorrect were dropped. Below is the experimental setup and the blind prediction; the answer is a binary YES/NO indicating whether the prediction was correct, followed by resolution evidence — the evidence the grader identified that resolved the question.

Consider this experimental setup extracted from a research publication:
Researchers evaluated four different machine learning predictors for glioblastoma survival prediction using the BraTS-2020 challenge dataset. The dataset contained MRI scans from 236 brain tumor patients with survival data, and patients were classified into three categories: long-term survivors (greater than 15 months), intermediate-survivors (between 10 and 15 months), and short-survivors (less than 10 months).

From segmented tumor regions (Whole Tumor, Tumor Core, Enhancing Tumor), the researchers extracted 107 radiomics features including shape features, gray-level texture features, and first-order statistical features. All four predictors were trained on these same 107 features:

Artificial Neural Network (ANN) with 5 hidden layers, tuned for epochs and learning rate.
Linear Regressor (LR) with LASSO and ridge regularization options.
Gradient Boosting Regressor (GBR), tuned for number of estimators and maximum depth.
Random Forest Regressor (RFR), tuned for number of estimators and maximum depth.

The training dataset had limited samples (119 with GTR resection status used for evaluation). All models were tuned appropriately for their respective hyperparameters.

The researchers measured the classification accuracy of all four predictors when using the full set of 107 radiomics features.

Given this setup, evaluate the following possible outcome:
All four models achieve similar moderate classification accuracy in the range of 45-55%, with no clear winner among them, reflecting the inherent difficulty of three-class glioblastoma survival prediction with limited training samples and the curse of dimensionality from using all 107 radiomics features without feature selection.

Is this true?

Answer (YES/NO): NO